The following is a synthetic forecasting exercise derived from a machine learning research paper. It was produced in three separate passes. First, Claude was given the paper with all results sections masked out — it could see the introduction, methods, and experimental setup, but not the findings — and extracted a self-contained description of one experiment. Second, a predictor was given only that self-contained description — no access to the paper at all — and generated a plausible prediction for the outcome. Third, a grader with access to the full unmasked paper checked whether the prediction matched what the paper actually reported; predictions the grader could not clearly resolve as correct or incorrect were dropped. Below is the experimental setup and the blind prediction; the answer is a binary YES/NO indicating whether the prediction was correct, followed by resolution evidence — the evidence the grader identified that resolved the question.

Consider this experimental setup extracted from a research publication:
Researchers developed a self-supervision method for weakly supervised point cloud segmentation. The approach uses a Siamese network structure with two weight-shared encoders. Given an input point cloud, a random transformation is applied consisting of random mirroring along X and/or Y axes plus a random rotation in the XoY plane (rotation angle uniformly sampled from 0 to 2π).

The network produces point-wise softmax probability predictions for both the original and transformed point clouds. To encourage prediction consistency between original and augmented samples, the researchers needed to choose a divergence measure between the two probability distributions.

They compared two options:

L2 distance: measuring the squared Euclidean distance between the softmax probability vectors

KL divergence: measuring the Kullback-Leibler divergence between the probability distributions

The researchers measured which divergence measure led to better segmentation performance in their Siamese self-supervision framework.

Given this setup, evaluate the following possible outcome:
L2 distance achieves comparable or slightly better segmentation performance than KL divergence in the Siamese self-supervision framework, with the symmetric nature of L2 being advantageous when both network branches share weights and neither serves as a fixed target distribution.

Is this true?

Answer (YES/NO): NO